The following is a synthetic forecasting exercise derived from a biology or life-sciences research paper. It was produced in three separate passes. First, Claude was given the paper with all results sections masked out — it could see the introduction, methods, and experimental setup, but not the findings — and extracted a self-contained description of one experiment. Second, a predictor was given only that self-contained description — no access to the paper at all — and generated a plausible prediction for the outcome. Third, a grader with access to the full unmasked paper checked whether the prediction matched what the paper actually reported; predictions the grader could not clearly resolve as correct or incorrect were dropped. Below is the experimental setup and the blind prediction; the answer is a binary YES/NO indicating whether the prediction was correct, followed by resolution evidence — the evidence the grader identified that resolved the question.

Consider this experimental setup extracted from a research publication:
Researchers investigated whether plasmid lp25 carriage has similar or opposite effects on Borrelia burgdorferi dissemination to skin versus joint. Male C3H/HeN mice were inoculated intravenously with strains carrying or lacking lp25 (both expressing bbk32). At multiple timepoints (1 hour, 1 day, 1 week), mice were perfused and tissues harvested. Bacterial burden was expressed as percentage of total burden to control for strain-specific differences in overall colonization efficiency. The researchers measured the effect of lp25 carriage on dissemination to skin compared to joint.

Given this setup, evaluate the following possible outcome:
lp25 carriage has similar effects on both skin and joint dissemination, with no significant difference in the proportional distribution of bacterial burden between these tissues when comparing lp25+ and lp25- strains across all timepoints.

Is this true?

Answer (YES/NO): NO